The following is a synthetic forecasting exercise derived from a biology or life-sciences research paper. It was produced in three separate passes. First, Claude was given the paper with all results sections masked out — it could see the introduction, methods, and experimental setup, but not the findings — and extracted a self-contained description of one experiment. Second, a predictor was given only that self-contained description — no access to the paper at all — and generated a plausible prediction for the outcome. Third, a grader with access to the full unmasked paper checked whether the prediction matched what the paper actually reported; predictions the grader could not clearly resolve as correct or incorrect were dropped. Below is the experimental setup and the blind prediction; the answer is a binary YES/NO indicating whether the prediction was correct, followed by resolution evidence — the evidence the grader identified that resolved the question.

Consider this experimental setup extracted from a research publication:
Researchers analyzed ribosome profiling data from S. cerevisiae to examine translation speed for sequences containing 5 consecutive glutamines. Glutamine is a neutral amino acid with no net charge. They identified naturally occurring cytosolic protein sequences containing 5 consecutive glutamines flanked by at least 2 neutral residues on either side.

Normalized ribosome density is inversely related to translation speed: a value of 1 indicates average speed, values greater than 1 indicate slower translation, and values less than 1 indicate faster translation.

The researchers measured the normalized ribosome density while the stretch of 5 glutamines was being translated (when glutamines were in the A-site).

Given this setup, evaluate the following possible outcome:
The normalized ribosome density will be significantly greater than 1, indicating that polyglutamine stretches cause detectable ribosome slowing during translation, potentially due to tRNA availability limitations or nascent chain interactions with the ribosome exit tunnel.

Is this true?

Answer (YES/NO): NO